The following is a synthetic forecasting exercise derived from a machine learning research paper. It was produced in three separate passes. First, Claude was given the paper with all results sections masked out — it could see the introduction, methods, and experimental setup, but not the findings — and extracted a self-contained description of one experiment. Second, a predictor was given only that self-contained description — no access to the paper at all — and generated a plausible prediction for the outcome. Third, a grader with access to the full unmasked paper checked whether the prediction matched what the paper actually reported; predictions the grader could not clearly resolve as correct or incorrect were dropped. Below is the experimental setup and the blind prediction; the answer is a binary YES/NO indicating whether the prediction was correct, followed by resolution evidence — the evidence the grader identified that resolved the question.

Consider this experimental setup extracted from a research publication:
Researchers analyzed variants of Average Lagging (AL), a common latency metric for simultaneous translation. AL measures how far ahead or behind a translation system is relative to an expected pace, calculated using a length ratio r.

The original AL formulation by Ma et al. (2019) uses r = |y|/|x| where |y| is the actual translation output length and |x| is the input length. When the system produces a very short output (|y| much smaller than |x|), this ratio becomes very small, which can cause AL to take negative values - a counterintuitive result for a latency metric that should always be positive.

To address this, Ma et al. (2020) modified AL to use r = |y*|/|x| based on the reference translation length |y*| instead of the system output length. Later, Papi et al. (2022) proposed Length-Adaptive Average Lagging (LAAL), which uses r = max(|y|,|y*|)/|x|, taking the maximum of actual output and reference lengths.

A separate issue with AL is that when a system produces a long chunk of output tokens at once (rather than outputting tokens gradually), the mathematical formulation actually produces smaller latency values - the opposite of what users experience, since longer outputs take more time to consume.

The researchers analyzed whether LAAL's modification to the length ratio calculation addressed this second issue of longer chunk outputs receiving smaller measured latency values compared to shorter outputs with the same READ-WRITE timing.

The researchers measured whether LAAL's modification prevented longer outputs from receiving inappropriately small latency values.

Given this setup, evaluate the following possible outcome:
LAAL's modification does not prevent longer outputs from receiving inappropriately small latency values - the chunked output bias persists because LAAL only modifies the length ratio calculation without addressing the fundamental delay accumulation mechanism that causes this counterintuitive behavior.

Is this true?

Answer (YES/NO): YES